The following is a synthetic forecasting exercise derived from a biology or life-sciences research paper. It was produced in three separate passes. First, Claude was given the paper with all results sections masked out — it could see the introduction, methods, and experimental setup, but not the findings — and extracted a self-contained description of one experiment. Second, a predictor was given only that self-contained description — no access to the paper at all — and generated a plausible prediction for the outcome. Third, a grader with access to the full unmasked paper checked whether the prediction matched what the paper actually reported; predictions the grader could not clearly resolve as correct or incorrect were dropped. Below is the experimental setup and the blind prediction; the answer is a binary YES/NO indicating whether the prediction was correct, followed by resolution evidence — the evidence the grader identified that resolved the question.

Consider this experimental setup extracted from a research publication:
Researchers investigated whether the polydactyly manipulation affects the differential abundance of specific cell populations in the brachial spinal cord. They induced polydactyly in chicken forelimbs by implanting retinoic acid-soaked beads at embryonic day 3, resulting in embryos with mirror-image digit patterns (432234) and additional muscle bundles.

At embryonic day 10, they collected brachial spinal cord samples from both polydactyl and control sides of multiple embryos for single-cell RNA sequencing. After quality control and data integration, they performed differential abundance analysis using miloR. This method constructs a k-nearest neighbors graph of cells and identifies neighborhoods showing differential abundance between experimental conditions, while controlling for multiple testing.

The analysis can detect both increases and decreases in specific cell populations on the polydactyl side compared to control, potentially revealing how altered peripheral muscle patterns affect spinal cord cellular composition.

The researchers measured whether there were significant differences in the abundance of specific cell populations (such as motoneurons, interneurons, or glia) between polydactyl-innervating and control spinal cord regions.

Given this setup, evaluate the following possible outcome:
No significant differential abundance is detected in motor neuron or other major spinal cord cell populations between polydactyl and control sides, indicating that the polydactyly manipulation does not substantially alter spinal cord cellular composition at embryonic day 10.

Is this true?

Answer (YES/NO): NO